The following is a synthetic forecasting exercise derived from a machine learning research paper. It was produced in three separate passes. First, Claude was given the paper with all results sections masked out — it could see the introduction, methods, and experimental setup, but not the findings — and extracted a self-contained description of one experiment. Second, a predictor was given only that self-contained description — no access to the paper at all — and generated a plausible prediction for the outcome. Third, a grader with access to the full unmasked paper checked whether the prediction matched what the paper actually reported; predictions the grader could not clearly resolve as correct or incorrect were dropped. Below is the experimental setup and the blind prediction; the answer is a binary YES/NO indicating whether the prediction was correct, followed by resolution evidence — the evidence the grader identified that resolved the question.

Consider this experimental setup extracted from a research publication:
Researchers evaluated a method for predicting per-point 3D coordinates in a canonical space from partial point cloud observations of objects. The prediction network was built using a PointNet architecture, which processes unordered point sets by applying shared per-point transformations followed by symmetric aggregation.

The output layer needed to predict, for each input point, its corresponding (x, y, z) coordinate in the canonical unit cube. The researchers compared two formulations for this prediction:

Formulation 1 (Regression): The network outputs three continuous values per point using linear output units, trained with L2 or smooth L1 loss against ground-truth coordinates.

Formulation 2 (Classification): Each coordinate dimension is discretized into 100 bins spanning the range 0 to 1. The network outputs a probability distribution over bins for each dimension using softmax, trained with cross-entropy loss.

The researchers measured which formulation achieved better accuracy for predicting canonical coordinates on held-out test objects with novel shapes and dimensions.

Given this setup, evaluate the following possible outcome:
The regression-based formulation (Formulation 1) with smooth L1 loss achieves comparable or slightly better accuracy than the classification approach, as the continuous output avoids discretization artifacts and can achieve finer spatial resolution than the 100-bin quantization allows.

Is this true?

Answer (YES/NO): NO